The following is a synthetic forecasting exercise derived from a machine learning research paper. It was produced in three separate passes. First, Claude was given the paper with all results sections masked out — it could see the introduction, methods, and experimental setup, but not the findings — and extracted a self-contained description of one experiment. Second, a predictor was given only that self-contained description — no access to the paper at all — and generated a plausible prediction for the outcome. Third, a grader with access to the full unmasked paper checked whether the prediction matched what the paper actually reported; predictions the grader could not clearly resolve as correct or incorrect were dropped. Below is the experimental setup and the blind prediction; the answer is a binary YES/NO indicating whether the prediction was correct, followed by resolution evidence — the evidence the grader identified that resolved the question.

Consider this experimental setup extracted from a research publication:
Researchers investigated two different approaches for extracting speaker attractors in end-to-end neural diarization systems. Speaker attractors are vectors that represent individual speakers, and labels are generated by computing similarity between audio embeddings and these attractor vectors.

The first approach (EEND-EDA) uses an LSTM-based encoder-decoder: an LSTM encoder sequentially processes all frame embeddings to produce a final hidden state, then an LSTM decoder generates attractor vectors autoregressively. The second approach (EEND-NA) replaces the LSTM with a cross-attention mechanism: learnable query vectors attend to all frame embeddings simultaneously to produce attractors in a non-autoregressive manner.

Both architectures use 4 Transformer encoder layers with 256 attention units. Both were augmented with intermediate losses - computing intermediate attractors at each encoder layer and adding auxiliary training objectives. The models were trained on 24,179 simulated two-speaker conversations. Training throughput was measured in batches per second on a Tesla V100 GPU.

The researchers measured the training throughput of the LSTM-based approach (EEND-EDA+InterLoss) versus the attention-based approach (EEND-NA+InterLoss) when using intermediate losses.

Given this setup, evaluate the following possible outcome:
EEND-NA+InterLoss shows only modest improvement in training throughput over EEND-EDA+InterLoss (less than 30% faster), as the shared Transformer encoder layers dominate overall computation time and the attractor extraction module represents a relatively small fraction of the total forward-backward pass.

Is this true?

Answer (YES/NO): NO